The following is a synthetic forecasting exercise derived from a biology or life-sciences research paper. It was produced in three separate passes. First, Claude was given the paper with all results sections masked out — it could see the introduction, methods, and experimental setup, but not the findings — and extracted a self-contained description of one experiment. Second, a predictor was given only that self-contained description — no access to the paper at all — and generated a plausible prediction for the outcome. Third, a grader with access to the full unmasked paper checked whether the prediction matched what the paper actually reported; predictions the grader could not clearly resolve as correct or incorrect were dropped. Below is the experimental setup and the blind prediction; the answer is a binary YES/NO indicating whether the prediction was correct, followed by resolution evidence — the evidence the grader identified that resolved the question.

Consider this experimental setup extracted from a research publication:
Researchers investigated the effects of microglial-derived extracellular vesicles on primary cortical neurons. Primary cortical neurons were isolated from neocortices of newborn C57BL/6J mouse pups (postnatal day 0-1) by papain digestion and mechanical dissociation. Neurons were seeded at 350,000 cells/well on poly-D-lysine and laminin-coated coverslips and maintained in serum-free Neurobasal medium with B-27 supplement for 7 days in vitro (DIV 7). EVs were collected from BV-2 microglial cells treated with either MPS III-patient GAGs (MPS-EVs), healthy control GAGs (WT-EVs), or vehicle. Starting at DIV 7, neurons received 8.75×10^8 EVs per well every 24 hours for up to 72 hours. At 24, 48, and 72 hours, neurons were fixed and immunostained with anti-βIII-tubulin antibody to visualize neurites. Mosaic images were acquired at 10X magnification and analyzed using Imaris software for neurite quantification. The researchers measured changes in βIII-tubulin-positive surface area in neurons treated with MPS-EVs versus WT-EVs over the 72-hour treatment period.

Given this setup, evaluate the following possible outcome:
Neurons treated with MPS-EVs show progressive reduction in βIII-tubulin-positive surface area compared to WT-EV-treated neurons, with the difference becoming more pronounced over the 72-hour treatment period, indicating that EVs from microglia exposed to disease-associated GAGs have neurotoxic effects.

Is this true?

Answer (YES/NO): YES